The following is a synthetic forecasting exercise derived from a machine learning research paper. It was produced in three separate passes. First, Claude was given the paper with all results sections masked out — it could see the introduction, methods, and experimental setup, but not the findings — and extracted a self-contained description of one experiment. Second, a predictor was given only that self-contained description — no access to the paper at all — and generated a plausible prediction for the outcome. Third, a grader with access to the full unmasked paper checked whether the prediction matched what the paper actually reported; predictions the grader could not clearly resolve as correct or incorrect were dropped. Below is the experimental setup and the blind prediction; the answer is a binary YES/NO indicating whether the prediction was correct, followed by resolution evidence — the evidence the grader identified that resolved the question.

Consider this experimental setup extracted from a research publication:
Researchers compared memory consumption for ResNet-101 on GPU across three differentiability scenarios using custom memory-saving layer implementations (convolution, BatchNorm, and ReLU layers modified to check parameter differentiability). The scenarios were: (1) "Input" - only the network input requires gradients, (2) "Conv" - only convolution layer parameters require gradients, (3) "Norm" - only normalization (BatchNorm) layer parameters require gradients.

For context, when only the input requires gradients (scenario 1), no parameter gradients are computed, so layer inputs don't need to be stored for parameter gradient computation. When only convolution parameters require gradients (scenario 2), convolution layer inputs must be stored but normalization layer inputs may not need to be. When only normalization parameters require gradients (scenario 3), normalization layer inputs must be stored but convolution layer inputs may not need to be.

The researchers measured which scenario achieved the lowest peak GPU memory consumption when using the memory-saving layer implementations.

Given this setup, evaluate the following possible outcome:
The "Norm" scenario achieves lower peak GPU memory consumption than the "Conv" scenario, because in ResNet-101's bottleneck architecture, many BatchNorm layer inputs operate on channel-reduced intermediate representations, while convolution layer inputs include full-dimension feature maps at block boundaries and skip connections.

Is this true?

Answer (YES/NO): NO